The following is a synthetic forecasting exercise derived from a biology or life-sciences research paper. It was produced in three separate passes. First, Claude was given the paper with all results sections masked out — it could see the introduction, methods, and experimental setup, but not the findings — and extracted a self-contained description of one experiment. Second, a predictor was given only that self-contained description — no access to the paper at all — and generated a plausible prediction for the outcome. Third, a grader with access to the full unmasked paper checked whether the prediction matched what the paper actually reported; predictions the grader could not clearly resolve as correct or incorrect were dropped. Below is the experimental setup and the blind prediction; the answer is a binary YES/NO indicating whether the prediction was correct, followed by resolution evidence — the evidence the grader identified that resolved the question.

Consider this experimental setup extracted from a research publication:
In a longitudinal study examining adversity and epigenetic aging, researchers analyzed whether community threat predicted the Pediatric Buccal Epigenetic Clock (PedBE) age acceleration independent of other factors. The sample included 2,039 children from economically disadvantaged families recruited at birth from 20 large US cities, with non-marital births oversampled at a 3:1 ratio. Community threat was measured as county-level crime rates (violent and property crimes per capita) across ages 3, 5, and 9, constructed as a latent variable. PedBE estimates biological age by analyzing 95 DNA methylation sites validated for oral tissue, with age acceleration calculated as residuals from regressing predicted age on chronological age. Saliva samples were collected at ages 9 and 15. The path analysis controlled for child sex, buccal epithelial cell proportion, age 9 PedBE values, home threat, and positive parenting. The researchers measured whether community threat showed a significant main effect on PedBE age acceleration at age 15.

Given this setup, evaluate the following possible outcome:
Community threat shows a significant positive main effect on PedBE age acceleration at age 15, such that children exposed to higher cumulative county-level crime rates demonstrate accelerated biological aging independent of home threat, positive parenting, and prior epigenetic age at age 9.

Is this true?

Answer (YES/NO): YES